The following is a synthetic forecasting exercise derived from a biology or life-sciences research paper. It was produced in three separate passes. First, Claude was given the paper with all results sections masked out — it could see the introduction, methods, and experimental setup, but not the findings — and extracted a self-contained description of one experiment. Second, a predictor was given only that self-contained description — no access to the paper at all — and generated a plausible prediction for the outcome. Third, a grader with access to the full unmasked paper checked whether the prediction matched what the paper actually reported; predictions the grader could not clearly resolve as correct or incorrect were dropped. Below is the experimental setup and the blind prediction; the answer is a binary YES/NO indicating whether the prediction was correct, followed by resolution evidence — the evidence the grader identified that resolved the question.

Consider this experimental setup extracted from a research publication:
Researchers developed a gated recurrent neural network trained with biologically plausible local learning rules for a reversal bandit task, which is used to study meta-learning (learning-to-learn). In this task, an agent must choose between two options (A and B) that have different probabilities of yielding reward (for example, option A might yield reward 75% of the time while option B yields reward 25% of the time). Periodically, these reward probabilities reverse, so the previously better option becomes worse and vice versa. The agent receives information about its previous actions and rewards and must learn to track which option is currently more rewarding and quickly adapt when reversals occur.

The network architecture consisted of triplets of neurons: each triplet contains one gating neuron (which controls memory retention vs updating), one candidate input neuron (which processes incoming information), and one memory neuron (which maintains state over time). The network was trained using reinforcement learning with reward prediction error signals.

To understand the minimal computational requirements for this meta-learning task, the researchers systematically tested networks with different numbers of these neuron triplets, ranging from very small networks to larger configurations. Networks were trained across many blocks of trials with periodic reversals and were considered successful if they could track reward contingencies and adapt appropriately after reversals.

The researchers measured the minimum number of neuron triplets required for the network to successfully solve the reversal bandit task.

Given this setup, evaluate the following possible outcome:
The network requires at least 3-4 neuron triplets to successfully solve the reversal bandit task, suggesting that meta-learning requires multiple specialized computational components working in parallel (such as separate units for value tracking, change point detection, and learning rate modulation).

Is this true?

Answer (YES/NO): NO